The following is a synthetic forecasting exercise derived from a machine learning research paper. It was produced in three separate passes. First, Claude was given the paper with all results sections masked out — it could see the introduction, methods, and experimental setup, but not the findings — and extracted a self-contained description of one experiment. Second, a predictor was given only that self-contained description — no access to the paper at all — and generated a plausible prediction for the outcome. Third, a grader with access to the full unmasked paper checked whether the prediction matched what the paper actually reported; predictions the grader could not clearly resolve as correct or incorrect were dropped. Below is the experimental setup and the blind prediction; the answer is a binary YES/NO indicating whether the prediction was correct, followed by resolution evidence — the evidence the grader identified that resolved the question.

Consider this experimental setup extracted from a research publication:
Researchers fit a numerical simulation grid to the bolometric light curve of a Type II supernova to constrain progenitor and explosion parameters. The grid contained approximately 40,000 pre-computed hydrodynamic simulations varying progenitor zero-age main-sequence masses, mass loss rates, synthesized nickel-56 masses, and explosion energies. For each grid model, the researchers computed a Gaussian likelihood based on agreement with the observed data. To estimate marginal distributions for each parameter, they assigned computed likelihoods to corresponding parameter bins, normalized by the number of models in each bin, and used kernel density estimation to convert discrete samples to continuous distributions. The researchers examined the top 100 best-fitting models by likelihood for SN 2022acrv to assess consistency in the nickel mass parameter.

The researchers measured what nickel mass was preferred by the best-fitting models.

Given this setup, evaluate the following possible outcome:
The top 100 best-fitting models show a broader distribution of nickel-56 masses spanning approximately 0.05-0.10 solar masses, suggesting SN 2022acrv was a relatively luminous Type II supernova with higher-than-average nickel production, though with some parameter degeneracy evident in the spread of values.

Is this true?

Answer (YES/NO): NO